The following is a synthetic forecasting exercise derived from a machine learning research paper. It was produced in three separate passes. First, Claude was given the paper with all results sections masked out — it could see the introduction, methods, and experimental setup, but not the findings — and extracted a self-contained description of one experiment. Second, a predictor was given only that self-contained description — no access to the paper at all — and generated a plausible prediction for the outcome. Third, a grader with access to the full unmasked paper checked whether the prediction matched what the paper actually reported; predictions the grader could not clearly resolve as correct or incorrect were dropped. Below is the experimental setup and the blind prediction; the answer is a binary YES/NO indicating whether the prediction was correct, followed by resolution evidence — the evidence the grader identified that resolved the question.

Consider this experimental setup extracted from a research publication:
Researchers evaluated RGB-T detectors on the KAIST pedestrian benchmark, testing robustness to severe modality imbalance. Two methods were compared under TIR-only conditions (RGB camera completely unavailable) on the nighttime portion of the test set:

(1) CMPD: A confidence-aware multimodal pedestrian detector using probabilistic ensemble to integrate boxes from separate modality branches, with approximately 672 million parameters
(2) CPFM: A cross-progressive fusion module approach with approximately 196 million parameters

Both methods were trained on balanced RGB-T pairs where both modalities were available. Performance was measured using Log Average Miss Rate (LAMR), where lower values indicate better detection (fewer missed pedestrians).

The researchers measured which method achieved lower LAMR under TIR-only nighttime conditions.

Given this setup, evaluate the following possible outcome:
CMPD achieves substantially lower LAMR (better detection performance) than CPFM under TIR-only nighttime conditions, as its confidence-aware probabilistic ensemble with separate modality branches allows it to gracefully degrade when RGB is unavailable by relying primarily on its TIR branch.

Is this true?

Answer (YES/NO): NO